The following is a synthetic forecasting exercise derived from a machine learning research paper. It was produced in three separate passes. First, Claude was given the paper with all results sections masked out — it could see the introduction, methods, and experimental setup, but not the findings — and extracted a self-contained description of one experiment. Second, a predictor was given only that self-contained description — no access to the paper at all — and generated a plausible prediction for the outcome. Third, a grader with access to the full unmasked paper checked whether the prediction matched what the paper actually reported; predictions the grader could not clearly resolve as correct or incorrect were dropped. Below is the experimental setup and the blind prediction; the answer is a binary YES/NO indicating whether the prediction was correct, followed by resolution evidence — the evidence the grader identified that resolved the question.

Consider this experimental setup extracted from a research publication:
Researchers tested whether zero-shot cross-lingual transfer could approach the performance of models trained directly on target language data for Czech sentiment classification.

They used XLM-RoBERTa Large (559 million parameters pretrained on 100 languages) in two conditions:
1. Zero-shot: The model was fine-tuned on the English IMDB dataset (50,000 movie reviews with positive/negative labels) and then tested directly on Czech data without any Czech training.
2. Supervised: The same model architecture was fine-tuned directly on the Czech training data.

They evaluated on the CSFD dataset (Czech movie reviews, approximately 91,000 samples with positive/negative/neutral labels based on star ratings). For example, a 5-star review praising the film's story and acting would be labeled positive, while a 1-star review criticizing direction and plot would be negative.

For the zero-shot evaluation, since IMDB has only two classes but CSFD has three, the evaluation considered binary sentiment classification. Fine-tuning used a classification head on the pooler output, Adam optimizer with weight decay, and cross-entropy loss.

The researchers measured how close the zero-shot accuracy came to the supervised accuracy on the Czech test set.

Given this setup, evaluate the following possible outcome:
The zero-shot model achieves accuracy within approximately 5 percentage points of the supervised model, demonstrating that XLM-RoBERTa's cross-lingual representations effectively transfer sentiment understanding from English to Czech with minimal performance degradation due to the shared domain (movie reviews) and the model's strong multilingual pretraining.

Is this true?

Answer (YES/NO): YES